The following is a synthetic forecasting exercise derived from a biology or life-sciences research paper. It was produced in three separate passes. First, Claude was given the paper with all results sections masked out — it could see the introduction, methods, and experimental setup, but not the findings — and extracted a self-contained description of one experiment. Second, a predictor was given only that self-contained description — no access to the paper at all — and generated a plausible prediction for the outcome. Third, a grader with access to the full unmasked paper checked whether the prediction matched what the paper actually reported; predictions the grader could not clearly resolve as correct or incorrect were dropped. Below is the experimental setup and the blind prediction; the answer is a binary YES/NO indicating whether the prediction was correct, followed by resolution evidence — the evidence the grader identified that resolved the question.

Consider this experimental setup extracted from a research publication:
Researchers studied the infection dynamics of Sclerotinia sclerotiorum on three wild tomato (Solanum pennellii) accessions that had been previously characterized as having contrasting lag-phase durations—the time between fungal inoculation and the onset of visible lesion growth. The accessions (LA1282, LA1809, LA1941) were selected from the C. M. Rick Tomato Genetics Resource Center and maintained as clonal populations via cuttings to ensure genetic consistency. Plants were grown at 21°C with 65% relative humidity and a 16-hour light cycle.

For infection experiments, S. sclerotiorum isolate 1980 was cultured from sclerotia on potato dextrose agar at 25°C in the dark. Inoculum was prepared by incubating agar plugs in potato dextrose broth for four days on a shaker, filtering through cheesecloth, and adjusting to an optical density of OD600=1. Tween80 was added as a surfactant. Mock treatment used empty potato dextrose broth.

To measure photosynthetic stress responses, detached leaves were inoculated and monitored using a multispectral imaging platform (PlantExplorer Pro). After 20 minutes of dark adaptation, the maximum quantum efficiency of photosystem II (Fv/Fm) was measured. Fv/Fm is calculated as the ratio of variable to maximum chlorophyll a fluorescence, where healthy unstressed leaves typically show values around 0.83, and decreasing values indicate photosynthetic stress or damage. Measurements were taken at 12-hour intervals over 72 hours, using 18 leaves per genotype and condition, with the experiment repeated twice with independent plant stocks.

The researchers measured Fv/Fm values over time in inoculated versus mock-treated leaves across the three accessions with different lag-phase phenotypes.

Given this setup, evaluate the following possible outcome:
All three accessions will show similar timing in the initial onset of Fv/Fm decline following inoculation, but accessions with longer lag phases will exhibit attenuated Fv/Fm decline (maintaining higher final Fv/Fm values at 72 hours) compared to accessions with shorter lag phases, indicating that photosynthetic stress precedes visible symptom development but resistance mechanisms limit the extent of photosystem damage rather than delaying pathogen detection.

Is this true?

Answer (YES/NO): NO